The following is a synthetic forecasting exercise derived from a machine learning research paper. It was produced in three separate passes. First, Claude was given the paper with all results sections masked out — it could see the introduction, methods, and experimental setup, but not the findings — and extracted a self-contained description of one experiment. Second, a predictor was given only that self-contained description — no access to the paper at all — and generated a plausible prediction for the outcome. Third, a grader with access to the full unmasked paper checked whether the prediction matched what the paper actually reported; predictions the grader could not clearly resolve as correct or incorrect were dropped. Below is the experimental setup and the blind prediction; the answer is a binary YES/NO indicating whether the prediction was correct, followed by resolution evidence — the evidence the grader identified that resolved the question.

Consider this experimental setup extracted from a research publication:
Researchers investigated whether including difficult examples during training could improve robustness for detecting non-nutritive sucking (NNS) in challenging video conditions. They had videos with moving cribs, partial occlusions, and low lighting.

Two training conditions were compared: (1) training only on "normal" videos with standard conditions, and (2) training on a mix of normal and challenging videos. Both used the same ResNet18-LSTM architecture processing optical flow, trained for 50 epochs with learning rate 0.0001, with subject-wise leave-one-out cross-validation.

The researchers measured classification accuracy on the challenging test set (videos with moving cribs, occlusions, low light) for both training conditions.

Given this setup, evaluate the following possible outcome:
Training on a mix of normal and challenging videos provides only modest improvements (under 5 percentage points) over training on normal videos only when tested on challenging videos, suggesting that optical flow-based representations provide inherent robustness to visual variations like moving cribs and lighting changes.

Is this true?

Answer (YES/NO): NO